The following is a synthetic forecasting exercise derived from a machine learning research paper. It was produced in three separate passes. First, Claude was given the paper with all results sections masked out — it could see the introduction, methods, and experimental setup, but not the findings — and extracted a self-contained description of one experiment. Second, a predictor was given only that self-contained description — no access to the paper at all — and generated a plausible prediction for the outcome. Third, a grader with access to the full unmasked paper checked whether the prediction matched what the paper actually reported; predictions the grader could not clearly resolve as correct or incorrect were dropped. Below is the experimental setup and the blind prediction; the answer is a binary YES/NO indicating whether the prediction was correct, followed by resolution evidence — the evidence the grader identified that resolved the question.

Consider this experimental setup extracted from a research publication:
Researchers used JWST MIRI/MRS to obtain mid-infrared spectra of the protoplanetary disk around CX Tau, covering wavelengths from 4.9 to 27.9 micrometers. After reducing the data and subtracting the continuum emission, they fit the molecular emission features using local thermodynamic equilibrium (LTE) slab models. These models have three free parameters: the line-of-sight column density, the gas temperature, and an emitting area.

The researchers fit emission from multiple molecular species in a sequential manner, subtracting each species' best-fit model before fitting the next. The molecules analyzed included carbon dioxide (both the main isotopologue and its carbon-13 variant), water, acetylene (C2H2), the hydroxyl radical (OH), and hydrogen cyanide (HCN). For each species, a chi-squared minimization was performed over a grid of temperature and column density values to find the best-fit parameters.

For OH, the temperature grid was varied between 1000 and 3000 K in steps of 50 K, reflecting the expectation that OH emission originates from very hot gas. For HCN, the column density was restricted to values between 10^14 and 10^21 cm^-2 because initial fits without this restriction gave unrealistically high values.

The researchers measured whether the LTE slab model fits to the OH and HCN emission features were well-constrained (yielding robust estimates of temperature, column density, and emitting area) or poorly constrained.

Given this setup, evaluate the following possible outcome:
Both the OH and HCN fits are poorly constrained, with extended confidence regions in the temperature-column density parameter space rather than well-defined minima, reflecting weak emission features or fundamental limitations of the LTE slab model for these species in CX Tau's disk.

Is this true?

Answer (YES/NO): YES